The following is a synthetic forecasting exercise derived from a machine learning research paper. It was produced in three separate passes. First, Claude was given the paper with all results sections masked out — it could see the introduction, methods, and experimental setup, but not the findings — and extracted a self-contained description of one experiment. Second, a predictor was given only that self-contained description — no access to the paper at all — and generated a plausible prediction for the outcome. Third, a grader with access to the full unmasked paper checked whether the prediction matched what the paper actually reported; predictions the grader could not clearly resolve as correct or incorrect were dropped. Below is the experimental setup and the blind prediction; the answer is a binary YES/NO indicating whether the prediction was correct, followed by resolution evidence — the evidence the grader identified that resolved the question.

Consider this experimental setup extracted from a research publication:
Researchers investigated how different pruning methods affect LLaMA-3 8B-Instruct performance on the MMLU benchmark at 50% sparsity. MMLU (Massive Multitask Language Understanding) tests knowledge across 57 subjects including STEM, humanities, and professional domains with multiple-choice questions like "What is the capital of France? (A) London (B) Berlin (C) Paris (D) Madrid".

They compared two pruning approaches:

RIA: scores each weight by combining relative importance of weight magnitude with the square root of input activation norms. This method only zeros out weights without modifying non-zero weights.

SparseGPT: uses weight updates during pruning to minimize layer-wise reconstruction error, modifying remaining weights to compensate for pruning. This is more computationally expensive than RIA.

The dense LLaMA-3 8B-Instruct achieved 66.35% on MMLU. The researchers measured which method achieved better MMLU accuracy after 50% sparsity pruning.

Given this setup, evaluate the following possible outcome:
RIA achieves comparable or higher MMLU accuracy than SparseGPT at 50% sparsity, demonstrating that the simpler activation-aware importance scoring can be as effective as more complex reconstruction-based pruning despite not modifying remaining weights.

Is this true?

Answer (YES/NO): YES